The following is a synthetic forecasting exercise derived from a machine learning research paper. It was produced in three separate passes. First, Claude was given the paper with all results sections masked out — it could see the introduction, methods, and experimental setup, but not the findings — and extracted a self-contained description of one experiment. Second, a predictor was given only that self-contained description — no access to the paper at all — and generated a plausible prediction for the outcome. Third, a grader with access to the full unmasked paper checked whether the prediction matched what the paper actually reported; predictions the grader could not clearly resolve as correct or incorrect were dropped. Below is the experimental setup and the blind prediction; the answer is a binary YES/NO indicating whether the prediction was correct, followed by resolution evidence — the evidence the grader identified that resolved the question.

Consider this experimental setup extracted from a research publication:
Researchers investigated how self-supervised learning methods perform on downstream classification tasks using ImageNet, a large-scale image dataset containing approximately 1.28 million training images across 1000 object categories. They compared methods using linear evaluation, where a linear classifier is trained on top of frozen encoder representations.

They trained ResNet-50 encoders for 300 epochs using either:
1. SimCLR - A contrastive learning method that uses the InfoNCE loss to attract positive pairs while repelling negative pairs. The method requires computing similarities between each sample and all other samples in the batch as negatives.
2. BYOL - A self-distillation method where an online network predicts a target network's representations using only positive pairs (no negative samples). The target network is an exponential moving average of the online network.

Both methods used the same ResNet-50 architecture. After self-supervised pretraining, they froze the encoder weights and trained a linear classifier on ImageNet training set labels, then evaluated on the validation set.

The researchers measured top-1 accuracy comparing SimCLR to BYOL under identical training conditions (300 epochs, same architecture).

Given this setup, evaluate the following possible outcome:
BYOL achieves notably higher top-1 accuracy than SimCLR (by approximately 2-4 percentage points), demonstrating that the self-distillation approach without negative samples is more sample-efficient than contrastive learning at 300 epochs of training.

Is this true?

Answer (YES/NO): NO